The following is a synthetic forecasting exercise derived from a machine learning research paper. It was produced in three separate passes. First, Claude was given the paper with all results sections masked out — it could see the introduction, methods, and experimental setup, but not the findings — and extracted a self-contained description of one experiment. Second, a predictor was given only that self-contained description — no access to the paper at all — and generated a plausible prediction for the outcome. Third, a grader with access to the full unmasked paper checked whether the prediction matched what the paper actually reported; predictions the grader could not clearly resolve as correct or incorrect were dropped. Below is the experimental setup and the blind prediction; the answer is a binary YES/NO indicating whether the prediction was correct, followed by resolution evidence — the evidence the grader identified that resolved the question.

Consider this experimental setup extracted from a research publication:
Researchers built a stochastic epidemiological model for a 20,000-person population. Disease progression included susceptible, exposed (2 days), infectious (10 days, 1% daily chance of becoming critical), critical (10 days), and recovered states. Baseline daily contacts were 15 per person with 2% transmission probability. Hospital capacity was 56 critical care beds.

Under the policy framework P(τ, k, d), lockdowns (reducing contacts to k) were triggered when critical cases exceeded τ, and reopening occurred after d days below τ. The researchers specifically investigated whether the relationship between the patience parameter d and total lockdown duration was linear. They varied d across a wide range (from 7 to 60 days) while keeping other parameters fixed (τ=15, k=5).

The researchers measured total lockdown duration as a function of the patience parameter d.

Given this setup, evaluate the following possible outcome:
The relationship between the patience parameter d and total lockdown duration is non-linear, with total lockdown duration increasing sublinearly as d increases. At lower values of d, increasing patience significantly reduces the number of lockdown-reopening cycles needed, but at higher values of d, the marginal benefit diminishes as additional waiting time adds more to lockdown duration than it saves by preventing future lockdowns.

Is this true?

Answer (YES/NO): NO